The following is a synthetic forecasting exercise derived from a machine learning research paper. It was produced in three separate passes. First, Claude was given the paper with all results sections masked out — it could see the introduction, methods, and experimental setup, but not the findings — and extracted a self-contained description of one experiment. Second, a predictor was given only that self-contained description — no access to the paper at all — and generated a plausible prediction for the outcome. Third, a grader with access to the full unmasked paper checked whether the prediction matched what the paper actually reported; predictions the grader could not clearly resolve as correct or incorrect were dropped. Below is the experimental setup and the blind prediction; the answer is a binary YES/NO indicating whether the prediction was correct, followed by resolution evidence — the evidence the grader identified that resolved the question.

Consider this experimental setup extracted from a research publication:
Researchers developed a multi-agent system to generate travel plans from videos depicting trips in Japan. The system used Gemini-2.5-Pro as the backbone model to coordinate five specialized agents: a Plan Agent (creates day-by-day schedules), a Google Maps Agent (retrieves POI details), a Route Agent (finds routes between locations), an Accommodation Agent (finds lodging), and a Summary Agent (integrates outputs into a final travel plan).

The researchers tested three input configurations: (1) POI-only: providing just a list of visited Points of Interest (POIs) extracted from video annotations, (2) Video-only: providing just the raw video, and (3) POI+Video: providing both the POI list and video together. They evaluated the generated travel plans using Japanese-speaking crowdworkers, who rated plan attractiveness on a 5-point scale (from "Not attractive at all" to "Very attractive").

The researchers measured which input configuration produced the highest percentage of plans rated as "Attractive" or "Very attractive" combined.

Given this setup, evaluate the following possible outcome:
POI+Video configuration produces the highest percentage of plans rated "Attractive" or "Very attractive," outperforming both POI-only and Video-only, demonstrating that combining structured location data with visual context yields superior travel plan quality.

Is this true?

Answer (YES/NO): YES